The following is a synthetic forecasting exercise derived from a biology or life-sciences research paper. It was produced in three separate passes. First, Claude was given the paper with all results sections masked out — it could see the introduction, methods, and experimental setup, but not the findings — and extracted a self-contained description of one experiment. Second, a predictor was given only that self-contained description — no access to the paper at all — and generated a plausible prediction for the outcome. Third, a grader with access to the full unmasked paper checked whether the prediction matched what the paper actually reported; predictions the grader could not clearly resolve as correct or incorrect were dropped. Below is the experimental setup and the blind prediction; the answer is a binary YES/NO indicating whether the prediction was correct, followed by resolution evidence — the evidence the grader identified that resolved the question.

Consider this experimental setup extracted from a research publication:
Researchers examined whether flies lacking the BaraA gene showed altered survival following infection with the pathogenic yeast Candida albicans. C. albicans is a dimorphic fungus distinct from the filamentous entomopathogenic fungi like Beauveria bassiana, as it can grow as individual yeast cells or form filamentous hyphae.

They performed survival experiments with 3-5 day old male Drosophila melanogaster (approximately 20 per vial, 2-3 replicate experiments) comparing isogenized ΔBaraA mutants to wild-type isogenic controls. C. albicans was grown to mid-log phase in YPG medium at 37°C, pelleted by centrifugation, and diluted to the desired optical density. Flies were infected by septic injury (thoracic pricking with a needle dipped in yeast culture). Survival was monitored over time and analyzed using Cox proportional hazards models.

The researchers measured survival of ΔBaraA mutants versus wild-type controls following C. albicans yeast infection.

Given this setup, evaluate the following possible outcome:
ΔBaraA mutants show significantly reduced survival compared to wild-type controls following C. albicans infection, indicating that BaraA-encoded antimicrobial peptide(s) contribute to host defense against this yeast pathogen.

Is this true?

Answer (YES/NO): NO